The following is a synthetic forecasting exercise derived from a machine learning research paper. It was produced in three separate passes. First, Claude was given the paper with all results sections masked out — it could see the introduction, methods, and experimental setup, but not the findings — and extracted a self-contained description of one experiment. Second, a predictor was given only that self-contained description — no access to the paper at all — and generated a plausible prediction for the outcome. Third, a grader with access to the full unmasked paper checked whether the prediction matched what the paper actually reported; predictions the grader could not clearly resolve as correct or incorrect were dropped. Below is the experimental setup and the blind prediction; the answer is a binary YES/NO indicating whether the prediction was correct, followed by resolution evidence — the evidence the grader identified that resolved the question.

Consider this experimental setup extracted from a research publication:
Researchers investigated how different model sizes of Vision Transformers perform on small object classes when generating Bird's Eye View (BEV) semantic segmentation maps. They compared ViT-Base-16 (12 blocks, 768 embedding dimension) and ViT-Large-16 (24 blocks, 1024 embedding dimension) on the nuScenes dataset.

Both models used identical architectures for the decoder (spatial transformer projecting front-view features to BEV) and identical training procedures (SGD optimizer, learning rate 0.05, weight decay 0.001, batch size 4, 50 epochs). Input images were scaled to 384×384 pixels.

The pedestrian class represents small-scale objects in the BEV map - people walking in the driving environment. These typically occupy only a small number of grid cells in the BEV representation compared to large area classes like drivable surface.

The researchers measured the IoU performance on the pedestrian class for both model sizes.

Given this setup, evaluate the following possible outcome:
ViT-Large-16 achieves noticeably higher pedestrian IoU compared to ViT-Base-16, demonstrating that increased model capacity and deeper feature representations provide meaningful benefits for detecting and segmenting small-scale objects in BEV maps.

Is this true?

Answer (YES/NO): NO